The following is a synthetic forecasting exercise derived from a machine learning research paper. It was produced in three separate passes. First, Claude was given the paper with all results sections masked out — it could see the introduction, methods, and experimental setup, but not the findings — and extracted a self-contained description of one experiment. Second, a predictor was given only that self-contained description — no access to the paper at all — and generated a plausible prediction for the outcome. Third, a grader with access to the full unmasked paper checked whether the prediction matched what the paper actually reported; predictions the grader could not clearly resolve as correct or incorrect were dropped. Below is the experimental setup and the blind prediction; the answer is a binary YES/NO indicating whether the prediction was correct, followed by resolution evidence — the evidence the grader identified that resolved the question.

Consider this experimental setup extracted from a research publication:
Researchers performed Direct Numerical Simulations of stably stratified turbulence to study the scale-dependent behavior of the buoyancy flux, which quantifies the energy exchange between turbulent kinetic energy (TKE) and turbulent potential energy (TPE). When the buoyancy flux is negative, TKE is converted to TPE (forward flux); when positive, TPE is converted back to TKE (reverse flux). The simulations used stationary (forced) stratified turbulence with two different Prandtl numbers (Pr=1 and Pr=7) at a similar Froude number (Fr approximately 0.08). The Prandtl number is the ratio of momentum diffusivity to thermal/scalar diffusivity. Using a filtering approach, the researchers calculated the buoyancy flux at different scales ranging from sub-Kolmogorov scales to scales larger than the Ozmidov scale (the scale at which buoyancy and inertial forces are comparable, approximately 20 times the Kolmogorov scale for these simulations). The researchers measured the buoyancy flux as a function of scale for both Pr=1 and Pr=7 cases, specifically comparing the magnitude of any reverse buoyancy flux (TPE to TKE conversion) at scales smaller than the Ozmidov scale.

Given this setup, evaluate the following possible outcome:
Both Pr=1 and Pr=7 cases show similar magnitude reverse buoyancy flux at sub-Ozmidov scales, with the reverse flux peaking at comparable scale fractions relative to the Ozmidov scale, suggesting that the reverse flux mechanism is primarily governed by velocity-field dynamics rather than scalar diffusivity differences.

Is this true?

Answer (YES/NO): NO